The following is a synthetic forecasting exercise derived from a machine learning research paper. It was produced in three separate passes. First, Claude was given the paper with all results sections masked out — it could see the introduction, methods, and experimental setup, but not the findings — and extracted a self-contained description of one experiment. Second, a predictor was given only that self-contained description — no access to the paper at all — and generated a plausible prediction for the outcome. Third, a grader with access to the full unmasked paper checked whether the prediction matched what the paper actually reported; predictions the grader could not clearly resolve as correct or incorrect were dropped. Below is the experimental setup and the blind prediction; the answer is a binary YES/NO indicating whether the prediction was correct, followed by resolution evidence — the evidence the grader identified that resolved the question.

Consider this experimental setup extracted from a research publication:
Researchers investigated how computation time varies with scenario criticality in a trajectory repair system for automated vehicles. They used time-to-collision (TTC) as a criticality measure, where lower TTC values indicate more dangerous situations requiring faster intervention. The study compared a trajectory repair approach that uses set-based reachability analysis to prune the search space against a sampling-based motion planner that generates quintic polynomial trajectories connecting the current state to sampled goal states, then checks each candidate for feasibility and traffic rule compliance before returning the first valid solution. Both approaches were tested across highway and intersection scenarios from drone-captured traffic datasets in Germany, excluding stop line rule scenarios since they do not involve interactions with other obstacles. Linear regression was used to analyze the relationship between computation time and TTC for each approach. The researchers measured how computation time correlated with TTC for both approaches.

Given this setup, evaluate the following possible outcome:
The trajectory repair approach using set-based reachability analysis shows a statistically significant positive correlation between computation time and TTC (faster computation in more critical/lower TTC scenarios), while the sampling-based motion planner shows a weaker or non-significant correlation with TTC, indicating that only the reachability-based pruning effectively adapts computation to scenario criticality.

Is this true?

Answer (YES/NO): NO